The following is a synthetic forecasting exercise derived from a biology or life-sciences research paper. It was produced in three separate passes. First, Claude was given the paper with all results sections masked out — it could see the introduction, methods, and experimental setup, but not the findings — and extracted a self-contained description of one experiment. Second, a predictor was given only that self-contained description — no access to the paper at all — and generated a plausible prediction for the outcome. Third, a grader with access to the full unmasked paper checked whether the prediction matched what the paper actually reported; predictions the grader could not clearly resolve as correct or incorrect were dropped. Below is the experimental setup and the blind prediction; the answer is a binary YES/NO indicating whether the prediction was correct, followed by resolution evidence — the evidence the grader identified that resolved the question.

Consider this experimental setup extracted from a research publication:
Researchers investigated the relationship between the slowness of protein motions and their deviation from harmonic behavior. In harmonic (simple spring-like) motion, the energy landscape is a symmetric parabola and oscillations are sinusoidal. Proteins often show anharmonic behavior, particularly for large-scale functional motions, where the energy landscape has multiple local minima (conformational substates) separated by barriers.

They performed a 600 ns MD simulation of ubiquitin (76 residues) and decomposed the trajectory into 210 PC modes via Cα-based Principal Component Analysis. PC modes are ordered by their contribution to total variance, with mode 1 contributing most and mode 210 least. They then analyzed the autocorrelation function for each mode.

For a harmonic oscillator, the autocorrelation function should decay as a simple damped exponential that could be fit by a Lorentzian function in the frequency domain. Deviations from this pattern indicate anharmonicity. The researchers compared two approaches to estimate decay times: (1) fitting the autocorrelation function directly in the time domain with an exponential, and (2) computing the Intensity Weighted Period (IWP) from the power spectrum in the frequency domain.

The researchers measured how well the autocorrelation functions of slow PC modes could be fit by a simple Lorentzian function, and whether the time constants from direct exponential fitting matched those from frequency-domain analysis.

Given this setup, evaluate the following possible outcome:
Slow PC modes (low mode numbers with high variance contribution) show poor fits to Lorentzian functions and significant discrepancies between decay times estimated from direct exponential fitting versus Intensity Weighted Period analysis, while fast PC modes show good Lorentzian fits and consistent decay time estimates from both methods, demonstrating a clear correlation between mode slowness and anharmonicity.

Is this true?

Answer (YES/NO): YES